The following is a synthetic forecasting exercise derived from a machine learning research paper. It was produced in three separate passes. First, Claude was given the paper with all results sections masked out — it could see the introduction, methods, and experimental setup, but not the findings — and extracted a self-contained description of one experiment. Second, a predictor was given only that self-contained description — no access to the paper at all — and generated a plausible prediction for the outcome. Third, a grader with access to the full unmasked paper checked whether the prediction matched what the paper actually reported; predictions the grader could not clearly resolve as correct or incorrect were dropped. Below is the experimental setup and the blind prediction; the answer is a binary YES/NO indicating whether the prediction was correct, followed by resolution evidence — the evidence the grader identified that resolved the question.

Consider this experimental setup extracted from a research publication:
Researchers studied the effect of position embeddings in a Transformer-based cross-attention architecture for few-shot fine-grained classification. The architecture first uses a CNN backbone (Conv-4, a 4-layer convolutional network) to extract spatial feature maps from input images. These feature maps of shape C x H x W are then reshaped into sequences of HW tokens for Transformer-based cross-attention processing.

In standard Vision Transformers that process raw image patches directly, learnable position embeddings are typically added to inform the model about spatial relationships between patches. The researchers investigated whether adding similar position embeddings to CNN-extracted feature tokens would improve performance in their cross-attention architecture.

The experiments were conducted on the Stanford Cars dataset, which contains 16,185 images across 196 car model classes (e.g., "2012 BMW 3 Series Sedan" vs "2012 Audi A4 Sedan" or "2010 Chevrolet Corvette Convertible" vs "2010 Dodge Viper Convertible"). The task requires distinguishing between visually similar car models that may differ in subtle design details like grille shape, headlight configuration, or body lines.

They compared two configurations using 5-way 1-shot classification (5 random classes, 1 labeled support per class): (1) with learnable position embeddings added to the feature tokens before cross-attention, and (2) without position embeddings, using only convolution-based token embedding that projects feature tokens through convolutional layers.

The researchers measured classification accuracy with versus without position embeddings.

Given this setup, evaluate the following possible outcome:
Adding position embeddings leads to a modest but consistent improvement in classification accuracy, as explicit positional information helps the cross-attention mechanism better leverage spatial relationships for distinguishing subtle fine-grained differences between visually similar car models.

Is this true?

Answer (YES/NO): NO